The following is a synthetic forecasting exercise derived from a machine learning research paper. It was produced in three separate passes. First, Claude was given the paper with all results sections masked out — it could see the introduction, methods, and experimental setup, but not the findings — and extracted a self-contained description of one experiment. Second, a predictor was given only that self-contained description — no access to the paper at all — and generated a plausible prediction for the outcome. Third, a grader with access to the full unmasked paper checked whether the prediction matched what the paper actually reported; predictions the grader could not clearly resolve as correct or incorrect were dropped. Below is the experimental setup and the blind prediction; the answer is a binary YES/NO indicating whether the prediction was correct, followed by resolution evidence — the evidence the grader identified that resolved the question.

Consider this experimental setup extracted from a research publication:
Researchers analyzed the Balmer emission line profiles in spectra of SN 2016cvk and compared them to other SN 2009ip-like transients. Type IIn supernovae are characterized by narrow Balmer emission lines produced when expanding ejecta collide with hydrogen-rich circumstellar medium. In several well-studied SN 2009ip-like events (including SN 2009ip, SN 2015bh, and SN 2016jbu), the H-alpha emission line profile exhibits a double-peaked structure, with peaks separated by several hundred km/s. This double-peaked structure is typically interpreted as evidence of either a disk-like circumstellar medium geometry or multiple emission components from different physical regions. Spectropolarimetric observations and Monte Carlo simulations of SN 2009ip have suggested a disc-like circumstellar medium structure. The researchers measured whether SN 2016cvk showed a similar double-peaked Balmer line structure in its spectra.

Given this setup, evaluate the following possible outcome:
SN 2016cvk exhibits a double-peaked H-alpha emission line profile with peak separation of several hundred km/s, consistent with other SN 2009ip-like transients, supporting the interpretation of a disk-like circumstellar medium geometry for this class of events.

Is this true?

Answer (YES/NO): NO